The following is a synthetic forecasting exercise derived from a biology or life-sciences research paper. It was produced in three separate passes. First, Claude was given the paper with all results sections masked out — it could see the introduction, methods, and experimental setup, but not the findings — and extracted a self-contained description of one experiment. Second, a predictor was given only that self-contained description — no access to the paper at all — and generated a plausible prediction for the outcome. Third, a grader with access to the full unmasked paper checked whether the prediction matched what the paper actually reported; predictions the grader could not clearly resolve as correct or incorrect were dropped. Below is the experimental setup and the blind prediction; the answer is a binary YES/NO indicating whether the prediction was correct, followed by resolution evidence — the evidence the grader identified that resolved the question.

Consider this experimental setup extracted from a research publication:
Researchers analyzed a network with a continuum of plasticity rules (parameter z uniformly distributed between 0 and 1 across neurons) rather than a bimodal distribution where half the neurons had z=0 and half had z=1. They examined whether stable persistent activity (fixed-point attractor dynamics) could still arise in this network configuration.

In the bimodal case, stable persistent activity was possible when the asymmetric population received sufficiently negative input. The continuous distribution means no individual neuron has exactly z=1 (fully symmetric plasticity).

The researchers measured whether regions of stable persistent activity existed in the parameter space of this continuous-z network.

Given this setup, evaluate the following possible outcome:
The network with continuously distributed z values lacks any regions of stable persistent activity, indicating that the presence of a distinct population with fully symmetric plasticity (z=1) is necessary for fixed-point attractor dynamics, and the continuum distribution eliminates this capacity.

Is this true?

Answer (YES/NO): YES